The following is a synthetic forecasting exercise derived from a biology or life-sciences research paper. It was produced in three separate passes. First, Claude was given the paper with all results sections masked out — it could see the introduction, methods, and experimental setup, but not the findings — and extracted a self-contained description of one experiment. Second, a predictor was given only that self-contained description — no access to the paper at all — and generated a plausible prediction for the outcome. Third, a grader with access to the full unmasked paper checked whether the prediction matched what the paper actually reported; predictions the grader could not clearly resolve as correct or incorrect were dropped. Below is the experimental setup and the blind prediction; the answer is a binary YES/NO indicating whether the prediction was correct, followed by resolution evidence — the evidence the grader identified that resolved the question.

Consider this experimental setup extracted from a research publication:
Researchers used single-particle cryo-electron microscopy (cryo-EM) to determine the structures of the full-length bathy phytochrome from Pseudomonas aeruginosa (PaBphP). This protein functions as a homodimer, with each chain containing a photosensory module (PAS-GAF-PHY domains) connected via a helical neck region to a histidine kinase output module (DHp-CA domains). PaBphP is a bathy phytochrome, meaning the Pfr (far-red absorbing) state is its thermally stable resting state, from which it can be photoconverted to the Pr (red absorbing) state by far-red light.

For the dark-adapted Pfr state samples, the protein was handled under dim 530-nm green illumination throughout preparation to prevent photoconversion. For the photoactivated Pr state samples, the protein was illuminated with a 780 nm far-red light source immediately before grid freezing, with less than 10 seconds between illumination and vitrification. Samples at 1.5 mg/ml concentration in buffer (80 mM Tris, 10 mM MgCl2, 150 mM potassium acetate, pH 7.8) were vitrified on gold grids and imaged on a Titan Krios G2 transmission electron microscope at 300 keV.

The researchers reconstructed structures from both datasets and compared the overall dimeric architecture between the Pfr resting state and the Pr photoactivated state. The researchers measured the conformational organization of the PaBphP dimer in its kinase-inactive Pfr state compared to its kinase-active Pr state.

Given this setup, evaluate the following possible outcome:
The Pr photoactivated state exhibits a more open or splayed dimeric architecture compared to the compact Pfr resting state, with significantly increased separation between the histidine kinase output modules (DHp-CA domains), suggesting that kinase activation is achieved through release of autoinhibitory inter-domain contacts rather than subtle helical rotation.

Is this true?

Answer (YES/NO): NO